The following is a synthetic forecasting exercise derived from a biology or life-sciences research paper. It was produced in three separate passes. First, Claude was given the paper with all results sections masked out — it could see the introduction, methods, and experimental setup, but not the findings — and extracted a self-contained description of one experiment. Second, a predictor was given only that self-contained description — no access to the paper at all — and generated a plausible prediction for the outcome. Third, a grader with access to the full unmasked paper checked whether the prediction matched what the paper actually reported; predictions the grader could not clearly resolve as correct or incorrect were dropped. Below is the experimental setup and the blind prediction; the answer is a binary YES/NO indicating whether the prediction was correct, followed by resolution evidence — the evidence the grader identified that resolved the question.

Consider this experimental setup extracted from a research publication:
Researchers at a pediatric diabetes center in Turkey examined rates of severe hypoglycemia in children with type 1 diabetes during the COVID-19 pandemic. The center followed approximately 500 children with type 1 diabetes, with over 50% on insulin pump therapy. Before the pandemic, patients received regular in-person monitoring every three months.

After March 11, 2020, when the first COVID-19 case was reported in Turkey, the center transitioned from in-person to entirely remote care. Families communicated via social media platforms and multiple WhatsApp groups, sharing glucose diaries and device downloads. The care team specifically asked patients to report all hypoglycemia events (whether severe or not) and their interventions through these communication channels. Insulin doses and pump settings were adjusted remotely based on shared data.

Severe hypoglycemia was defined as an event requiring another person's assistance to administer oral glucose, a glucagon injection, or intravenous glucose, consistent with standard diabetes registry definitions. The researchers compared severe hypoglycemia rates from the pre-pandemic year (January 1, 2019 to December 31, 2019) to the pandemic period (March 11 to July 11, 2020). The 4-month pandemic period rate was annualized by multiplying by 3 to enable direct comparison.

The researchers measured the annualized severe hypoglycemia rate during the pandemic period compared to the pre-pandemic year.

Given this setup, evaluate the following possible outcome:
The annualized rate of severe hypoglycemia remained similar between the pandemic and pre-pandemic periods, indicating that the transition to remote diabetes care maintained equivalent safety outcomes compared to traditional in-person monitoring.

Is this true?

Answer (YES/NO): NO